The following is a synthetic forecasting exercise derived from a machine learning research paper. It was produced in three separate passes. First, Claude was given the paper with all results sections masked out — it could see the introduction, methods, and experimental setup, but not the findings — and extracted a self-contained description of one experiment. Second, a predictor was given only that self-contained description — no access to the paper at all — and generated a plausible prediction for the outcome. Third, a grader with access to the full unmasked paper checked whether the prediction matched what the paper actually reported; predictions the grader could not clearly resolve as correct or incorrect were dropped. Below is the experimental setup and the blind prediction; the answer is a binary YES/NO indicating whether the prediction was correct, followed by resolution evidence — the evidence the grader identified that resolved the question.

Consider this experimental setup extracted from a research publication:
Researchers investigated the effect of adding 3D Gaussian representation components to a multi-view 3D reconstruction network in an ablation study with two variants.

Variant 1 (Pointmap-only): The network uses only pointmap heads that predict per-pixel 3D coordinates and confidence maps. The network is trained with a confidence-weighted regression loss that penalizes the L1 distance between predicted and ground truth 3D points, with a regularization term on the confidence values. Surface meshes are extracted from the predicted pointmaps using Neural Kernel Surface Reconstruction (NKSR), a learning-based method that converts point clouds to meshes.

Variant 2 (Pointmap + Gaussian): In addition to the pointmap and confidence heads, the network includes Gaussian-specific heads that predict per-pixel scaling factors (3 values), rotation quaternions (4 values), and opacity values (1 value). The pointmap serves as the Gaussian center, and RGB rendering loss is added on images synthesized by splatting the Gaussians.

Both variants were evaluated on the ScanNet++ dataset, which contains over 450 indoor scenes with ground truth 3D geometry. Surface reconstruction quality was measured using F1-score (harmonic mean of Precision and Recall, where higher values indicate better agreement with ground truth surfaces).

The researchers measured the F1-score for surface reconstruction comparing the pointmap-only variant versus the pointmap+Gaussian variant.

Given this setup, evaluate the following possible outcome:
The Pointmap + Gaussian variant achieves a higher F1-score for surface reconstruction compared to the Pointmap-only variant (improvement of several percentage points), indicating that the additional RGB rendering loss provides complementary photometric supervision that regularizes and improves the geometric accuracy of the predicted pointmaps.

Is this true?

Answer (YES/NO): YES